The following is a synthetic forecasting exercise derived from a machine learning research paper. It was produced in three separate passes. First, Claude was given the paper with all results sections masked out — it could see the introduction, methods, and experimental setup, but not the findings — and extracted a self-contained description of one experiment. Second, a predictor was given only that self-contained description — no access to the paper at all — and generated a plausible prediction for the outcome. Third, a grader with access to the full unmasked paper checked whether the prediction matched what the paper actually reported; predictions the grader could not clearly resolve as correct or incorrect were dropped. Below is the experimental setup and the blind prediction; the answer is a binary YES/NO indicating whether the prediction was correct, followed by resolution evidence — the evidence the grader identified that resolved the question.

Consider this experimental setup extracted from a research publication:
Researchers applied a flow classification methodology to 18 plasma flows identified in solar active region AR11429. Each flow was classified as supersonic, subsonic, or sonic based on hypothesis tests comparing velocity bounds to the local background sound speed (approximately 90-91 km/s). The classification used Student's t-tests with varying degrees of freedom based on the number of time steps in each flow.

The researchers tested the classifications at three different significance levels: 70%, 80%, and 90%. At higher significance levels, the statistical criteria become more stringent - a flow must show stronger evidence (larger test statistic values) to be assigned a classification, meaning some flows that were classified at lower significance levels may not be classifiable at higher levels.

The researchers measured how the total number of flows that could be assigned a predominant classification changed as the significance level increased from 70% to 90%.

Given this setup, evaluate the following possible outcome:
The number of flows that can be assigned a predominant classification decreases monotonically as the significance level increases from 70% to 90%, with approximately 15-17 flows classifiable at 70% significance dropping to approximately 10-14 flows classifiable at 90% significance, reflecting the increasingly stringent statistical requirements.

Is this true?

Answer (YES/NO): NO